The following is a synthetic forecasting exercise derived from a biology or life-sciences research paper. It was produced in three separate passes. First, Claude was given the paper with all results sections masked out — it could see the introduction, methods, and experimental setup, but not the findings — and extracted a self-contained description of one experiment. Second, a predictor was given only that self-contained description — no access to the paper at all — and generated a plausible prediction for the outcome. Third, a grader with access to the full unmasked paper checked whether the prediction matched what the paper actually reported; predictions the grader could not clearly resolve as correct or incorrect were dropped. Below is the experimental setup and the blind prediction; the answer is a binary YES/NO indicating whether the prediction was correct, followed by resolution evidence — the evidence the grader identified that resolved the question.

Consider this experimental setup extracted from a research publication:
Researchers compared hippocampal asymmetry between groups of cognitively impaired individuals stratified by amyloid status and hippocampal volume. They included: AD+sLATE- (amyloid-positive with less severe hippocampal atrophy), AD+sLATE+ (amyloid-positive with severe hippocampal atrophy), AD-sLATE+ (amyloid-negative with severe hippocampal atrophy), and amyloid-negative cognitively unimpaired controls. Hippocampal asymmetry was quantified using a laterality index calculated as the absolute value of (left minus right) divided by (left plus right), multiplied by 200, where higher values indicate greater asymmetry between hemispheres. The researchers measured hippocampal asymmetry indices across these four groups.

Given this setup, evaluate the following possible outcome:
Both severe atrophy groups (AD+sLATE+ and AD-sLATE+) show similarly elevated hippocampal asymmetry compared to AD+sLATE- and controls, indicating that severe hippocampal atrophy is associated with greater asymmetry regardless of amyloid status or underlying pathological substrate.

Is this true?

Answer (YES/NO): YES